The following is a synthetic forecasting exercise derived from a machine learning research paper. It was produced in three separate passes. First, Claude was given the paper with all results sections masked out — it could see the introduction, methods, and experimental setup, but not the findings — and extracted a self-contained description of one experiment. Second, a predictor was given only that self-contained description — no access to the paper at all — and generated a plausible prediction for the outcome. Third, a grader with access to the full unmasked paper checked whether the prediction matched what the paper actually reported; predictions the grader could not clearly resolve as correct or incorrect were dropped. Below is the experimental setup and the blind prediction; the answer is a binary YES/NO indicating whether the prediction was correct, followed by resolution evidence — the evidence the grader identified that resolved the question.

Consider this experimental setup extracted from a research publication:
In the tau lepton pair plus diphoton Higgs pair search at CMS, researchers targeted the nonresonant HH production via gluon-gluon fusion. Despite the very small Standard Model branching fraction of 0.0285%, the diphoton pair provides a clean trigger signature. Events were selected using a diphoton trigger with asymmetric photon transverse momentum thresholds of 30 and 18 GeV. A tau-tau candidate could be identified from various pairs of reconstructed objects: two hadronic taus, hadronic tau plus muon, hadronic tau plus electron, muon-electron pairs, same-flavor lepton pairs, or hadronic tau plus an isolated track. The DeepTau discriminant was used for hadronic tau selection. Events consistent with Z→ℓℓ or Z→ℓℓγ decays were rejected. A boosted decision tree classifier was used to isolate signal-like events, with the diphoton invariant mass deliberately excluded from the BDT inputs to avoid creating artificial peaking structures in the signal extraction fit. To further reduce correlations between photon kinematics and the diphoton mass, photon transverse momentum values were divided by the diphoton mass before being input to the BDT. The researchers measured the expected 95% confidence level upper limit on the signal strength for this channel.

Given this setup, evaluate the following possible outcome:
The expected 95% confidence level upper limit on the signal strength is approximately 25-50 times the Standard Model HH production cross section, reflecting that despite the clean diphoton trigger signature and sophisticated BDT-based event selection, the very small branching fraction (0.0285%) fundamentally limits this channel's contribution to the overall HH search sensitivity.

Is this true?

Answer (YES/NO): YES